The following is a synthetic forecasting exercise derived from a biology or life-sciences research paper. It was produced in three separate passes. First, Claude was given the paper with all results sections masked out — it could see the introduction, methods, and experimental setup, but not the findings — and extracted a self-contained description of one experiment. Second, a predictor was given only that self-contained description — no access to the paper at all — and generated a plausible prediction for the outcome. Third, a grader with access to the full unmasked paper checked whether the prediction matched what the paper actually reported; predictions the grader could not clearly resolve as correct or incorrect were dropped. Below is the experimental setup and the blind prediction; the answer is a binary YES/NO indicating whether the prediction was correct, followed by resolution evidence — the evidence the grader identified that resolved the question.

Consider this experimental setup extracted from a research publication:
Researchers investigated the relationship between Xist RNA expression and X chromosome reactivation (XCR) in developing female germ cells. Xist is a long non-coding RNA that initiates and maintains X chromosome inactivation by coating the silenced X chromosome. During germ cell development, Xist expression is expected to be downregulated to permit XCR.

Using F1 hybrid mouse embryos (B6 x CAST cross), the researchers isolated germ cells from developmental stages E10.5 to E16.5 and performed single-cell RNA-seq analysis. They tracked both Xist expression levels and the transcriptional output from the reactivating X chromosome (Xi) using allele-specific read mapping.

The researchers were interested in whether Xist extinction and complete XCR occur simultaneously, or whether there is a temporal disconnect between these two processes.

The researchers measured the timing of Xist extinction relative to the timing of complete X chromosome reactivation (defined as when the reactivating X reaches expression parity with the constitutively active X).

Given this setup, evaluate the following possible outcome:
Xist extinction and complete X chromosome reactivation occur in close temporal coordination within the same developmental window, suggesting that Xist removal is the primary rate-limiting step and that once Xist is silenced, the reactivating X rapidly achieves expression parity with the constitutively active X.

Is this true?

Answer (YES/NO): NO